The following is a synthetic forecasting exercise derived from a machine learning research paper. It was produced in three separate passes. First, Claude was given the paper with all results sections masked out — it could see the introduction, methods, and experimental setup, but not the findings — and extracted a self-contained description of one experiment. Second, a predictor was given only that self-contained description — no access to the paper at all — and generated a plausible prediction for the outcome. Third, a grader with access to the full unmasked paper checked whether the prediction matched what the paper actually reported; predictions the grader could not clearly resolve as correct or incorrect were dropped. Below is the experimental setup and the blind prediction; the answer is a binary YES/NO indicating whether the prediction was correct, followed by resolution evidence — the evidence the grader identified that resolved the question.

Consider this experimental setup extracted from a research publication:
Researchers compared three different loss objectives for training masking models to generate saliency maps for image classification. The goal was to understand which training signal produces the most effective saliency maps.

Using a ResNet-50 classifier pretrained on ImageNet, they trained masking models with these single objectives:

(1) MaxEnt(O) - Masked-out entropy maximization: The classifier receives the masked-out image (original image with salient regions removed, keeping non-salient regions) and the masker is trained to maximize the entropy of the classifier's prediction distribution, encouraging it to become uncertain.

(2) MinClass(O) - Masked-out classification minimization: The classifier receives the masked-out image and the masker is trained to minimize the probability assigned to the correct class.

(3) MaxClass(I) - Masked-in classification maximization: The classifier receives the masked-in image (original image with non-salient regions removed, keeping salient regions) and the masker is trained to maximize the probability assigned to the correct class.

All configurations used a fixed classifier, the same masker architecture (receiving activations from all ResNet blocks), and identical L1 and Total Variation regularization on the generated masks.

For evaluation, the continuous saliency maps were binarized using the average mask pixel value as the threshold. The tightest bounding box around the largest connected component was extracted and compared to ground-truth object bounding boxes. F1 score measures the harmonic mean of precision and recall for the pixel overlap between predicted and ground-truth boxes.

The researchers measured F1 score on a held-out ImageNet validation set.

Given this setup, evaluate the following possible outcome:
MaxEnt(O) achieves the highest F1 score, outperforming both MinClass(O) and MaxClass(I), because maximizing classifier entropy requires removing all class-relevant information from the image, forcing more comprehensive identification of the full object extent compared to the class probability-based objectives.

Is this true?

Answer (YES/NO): YES